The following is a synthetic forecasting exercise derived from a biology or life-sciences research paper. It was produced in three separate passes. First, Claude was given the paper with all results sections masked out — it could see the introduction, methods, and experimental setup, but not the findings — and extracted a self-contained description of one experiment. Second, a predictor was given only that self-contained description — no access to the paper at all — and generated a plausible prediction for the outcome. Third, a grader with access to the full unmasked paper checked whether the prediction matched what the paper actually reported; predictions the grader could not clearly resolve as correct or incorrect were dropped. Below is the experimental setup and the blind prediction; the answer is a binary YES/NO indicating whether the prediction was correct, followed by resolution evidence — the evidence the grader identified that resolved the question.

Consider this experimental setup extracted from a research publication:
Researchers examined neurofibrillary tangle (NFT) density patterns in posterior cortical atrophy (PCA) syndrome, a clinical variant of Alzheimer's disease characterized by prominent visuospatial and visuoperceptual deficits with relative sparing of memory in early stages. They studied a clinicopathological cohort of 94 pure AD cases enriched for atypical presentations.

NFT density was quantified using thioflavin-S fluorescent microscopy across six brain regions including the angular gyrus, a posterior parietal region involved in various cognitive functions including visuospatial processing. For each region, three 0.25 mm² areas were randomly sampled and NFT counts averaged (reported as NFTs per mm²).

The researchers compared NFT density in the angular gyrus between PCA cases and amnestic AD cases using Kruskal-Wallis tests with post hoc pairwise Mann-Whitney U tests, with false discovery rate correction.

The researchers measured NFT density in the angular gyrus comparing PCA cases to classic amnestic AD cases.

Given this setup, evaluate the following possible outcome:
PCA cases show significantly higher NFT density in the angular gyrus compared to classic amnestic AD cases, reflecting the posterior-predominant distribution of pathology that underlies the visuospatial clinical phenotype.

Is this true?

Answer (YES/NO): NO